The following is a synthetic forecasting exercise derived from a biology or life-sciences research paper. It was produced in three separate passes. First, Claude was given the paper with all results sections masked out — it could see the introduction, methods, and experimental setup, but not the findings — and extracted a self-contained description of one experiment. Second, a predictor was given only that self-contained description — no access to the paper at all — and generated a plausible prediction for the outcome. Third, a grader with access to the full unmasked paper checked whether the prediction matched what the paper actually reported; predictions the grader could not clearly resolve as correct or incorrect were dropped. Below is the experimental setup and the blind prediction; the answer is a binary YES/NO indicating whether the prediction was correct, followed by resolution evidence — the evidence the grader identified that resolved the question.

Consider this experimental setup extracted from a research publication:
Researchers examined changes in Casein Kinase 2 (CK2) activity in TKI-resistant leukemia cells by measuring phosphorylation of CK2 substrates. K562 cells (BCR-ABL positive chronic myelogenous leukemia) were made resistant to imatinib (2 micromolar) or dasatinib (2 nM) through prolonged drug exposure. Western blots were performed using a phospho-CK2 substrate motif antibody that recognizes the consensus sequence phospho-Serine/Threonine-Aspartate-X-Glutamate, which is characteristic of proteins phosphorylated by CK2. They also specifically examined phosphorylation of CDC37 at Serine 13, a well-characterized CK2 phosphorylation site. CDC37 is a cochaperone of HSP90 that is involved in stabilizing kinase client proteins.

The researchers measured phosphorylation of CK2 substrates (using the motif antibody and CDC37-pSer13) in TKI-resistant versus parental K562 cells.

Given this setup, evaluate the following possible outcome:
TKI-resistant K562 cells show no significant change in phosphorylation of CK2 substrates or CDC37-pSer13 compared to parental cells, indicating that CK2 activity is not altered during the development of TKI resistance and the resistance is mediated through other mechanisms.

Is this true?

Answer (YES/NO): NO